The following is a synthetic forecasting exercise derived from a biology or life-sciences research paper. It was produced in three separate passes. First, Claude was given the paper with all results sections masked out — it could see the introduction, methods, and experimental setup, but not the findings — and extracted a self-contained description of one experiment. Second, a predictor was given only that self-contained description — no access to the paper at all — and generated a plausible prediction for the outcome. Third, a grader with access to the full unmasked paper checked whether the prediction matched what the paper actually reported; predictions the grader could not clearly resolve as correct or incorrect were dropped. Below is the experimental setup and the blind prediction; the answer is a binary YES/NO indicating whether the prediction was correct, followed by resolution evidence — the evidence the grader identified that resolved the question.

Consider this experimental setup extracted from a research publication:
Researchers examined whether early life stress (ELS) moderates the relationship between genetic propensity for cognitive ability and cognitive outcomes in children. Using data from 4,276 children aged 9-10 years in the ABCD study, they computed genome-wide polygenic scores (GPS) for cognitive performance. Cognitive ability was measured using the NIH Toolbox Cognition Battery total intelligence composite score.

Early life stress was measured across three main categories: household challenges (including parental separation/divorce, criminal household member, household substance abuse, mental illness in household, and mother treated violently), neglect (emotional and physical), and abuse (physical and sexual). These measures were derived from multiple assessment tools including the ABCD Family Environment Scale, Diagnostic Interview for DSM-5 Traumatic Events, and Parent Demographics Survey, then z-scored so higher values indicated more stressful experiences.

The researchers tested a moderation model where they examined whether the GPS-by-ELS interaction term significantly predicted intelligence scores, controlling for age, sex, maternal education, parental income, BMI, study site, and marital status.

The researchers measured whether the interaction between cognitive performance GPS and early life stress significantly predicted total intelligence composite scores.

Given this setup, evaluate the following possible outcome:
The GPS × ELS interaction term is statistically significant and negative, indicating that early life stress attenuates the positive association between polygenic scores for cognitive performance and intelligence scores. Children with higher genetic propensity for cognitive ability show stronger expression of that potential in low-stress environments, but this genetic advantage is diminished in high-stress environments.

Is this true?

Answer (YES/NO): NO